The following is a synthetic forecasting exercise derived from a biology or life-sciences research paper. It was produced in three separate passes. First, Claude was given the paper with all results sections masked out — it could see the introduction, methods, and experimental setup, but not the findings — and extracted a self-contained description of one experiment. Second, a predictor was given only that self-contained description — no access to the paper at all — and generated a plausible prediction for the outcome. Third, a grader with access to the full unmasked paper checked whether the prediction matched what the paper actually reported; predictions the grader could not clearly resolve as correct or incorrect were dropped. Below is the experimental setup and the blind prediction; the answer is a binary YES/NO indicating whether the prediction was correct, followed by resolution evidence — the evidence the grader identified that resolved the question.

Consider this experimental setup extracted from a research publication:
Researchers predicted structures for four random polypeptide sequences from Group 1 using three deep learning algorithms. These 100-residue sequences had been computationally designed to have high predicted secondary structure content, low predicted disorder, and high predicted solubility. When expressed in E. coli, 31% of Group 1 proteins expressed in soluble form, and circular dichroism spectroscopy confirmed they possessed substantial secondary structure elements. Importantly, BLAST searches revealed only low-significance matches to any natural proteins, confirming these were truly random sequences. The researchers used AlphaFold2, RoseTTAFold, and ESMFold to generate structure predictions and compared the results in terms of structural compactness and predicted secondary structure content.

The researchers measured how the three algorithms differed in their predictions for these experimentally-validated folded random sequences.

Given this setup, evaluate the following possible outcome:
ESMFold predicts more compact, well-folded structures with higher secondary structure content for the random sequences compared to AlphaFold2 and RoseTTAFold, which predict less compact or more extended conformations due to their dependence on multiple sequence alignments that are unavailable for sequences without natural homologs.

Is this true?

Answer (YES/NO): NO